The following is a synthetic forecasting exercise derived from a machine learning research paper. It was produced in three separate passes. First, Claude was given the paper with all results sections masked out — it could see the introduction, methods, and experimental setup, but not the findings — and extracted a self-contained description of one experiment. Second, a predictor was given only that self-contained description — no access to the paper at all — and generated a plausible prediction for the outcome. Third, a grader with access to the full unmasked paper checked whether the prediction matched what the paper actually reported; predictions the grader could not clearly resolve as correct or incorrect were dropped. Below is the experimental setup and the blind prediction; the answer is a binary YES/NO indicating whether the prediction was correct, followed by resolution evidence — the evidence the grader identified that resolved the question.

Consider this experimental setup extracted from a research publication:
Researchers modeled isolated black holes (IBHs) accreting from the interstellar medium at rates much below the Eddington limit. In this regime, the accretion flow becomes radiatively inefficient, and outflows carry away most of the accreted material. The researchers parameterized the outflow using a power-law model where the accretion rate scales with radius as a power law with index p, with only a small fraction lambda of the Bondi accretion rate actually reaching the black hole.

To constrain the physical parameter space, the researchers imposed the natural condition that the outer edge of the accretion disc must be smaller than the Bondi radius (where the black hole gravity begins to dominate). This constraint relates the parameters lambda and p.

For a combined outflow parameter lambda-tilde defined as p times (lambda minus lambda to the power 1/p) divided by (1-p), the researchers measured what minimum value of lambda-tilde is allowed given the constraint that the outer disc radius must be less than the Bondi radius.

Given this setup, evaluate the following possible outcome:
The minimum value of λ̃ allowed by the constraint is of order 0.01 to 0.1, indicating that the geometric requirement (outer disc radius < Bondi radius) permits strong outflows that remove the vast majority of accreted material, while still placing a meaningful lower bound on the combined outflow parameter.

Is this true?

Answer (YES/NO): NO